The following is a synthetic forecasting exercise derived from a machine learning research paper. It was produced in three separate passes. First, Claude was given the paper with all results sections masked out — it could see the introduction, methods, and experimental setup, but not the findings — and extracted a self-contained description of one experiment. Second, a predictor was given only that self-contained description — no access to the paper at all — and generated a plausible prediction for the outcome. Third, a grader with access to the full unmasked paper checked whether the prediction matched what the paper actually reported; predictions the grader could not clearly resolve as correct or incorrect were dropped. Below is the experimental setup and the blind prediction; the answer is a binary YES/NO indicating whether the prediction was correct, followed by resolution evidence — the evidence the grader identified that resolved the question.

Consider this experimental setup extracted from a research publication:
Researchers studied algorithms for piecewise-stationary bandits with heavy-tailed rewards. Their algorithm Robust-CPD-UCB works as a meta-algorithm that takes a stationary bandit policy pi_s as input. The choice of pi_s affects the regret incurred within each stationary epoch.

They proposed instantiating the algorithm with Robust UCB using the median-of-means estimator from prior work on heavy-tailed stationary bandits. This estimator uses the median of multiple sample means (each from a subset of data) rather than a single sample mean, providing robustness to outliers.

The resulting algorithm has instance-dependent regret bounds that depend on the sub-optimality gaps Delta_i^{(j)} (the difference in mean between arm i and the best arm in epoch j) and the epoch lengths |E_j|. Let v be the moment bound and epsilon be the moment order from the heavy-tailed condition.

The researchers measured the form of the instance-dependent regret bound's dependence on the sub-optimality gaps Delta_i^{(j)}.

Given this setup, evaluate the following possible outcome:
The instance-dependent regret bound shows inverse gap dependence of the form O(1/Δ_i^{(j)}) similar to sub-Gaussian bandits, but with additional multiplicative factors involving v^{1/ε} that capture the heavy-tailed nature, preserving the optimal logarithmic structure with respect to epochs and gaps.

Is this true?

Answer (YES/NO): NO